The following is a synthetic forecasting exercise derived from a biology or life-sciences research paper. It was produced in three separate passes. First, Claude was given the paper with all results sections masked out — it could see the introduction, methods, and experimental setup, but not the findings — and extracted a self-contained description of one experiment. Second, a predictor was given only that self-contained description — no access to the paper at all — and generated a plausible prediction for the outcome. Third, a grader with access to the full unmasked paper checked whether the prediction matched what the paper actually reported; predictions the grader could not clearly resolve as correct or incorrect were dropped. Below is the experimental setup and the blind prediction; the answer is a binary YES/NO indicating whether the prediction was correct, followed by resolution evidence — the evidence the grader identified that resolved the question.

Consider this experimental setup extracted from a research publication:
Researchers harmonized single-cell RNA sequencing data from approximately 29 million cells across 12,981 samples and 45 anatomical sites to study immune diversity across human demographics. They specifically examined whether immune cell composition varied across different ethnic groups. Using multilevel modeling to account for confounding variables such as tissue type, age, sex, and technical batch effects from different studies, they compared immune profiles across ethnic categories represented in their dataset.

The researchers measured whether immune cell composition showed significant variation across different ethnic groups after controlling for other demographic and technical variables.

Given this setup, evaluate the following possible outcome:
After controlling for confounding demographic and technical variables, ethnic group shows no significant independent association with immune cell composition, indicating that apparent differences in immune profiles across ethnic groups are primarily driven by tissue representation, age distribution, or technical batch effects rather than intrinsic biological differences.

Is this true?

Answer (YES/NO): NO